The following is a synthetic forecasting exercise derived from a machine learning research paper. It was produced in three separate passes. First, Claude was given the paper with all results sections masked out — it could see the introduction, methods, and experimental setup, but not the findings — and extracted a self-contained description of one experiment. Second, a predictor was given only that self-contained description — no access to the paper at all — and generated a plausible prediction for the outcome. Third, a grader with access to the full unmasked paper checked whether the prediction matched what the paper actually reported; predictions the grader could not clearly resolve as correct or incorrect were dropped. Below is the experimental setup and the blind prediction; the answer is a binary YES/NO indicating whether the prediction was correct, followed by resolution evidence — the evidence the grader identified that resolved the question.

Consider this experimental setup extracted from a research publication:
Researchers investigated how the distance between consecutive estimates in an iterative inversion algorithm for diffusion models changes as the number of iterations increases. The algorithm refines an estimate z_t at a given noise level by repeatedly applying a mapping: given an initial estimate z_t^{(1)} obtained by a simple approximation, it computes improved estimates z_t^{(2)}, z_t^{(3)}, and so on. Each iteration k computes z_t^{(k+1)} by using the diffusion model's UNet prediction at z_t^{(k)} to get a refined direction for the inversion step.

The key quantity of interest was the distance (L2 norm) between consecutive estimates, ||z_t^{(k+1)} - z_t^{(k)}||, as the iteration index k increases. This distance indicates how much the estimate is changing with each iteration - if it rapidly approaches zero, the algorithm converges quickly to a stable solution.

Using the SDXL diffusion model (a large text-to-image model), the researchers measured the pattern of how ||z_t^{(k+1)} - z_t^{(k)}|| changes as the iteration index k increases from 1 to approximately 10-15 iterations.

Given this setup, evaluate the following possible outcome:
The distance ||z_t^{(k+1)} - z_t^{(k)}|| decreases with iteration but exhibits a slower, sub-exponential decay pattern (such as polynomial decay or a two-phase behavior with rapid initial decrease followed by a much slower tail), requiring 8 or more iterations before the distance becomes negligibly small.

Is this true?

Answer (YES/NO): NO